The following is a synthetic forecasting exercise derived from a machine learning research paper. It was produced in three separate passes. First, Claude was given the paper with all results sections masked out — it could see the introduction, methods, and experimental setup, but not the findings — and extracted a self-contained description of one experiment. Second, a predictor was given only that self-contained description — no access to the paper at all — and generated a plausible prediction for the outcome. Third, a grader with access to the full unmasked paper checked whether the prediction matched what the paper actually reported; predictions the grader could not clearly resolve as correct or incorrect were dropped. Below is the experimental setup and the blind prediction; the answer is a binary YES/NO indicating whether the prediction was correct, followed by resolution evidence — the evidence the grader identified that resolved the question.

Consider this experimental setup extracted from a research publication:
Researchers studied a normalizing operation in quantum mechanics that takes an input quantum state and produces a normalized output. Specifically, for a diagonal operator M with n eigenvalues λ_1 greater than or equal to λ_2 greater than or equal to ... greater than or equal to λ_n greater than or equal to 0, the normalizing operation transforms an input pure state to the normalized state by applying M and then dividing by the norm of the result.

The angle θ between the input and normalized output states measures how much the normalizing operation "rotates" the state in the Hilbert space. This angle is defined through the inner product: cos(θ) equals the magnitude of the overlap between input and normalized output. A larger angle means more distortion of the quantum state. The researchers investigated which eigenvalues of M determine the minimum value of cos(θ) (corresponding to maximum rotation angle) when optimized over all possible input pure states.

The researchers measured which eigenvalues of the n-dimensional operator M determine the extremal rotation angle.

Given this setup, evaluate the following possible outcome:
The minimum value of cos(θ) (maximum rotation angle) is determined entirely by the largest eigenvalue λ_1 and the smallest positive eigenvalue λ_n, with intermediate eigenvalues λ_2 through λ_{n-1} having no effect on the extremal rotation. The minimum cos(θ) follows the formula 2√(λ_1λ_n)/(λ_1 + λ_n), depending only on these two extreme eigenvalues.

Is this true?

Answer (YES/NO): YES